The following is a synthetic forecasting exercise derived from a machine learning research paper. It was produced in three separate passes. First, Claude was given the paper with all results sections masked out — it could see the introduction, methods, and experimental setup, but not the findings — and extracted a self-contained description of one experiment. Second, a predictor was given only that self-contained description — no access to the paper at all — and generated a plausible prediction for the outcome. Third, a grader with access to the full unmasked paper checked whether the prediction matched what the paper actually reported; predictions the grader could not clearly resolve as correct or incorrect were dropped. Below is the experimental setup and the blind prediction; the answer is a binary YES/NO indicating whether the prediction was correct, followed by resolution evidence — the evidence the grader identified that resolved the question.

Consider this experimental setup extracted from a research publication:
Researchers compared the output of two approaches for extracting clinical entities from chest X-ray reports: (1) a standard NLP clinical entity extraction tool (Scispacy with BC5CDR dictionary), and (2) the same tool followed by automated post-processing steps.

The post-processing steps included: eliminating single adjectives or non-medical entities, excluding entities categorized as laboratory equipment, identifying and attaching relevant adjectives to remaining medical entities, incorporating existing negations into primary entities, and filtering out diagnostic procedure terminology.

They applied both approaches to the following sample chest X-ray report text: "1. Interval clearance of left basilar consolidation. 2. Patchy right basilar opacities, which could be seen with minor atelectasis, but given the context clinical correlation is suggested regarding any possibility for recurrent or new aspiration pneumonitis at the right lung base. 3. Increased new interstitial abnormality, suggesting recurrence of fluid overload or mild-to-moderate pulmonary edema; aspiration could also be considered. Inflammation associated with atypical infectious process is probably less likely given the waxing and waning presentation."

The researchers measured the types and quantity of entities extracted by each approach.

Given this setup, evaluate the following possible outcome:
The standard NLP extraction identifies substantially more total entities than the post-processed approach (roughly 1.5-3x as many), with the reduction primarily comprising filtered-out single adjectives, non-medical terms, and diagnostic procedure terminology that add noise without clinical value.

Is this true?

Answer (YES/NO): NO